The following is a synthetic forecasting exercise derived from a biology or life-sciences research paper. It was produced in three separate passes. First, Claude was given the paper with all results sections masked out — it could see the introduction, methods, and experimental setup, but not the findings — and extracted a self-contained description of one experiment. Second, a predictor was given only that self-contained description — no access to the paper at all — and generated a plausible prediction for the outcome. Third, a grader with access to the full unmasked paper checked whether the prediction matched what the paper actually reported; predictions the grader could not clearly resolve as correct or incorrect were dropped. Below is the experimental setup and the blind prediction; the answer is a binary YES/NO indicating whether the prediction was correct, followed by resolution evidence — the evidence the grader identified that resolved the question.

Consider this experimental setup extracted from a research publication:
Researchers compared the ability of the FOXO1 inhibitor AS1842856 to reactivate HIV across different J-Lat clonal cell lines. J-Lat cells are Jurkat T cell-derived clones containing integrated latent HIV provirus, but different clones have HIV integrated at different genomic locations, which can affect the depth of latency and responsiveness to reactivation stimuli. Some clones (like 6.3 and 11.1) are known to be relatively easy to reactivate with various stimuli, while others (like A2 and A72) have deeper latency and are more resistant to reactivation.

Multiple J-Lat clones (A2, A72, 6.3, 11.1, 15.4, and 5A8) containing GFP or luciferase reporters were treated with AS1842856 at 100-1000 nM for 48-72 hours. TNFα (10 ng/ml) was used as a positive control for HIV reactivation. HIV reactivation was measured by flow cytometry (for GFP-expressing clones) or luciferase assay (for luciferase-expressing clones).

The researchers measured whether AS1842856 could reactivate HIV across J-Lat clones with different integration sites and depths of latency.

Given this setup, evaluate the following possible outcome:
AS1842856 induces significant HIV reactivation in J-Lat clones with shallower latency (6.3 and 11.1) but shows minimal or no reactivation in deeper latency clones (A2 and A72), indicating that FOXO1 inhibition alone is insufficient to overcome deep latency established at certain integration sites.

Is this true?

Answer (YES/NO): NO